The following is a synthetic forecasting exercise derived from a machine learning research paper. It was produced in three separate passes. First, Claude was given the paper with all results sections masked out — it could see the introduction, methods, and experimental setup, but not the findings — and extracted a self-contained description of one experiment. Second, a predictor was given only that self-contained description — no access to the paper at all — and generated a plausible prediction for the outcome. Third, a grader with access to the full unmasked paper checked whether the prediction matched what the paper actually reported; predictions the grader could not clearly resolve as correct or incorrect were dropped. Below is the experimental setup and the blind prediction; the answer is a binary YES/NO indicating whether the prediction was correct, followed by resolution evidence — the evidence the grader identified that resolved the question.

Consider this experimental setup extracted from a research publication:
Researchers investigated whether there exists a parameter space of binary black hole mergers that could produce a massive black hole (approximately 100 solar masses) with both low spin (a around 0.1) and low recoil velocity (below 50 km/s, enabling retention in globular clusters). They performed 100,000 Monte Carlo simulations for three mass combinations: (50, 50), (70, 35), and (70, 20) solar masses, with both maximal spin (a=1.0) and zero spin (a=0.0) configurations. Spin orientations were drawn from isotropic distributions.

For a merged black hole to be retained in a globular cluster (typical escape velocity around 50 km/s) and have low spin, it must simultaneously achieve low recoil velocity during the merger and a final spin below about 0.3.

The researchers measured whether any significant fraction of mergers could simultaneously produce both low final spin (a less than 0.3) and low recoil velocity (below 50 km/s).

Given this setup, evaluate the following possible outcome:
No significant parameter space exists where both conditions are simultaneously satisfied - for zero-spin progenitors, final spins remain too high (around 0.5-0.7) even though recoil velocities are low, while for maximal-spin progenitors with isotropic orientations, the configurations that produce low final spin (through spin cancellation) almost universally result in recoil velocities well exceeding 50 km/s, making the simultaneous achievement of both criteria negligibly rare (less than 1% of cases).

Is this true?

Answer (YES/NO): YES